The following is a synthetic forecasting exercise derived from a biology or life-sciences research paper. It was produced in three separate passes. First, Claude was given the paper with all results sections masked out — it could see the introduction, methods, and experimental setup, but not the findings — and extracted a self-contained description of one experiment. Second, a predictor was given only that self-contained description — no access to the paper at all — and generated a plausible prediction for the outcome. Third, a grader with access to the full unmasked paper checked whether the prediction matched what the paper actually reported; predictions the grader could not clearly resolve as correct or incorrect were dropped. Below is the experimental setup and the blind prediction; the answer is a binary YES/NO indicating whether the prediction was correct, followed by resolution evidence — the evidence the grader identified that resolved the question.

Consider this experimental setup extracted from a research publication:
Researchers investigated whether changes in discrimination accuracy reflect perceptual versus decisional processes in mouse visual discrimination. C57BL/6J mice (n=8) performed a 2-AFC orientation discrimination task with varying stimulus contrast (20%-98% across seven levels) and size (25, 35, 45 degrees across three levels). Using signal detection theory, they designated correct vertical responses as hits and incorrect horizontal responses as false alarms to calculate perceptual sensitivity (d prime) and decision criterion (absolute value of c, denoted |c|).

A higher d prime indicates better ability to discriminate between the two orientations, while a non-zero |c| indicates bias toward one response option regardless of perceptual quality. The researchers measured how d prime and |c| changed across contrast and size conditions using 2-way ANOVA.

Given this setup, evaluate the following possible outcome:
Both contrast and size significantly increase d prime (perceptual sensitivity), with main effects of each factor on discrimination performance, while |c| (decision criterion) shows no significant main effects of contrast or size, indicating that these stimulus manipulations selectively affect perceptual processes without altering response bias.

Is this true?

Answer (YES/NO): YES